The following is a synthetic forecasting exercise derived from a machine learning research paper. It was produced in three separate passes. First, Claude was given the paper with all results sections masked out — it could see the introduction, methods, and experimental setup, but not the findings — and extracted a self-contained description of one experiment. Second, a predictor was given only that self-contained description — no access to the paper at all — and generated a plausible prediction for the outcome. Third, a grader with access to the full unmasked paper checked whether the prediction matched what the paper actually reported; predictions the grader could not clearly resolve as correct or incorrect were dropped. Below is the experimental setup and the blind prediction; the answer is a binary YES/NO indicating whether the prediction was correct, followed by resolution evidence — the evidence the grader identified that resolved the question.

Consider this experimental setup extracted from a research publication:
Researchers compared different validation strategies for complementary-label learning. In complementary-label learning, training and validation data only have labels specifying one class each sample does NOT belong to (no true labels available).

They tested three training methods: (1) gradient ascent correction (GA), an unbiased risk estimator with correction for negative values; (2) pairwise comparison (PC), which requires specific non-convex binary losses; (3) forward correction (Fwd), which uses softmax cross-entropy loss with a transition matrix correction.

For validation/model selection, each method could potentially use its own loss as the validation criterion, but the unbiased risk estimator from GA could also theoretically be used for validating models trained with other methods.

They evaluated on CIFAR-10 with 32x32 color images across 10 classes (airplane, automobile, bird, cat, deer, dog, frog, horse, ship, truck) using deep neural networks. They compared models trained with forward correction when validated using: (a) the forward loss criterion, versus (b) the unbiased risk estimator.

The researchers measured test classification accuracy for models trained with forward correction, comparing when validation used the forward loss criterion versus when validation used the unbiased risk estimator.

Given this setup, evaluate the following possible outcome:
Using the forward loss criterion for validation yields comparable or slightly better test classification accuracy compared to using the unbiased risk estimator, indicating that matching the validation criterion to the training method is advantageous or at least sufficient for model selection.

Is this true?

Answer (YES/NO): YES